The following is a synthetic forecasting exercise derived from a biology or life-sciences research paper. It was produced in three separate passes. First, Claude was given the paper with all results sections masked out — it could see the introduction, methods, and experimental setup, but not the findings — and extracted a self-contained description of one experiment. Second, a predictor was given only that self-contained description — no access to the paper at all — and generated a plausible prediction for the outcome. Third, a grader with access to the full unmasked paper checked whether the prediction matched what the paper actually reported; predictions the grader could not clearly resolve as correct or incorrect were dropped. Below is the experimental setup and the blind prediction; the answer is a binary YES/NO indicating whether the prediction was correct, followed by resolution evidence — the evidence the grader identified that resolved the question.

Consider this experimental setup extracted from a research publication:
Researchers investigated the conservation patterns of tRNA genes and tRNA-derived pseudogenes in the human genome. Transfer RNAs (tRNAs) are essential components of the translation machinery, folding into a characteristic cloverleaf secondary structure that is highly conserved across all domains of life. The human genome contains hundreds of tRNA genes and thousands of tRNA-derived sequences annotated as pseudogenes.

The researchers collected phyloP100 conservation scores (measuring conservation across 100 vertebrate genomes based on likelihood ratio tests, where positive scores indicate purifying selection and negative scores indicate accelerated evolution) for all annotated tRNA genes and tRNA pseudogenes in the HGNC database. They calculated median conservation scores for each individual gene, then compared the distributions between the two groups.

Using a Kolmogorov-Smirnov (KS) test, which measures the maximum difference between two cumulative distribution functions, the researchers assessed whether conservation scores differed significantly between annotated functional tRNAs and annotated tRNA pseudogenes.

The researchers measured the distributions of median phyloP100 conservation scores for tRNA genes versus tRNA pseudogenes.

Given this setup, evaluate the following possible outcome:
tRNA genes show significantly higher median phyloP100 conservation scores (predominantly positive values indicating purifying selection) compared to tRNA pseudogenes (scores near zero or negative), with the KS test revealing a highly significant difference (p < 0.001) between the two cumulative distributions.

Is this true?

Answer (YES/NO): NO